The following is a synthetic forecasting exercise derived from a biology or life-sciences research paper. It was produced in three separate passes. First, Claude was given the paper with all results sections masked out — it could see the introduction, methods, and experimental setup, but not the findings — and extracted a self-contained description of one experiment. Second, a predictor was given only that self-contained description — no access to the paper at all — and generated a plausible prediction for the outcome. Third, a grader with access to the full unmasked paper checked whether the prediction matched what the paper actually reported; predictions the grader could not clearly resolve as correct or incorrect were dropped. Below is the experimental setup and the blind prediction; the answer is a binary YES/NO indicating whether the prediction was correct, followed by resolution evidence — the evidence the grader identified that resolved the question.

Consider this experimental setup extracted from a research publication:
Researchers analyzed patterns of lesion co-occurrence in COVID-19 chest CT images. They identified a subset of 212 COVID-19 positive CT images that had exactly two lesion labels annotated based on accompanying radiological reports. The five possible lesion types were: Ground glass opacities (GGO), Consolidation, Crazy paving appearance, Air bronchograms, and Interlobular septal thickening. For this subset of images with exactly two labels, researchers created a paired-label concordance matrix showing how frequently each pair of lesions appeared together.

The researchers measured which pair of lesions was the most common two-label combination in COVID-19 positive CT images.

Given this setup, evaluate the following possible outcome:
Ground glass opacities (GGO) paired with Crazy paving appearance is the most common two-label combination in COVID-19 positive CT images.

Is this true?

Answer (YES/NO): NO